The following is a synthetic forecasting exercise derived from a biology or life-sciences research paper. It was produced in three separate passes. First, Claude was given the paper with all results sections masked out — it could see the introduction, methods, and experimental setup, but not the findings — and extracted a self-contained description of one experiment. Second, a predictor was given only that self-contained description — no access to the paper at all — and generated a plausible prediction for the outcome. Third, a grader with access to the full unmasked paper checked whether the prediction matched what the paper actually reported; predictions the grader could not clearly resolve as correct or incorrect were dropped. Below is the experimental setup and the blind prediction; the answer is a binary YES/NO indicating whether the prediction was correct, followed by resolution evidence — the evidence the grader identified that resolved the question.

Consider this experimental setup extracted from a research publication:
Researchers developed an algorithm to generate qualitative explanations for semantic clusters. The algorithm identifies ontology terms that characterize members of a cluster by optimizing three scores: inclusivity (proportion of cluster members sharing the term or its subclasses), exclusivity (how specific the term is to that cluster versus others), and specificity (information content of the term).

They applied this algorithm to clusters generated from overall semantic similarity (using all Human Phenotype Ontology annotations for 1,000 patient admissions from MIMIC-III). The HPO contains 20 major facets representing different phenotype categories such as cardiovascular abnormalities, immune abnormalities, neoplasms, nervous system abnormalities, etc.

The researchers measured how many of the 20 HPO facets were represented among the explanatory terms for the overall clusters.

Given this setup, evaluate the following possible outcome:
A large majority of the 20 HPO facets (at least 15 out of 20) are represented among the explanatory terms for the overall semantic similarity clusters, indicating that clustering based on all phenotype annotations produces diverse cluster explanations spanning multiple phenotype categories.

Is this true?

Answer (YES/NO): NO